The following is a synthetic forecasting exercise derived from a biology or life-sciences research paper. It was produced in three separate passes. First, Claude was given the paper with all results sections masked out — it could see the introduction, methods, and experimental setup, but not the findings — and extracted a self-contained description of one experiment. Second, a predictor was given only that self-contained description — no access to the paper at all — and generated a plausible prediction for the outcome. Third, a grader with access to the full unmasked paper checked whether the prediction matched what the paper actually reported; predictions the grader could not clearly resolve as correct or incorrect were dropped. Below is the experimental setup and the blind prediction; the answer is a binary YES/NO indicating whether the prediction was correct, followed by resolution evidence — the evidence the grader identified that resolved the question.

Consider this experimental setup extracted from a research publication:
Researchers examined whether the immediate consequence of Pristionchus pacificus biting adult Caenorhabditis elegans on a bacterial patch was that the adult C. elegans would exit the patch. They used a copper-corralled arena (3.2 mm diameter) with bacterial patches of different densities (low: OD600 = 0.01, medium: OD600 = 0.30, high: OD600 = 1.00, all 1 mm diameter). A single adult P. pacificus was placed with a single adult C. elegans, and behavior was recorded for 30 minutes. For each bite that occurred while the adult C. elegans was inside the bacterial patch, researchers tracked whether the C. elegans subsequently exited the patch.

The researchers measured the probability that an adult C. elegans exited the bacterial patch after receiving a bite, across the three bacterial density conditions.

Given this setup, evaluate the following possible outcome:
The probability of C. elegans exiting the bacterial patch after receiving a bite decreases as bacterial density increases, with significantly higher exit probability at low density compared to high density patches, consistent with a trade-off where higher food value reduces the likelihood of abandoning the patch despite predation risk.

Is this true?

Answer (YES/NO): NO